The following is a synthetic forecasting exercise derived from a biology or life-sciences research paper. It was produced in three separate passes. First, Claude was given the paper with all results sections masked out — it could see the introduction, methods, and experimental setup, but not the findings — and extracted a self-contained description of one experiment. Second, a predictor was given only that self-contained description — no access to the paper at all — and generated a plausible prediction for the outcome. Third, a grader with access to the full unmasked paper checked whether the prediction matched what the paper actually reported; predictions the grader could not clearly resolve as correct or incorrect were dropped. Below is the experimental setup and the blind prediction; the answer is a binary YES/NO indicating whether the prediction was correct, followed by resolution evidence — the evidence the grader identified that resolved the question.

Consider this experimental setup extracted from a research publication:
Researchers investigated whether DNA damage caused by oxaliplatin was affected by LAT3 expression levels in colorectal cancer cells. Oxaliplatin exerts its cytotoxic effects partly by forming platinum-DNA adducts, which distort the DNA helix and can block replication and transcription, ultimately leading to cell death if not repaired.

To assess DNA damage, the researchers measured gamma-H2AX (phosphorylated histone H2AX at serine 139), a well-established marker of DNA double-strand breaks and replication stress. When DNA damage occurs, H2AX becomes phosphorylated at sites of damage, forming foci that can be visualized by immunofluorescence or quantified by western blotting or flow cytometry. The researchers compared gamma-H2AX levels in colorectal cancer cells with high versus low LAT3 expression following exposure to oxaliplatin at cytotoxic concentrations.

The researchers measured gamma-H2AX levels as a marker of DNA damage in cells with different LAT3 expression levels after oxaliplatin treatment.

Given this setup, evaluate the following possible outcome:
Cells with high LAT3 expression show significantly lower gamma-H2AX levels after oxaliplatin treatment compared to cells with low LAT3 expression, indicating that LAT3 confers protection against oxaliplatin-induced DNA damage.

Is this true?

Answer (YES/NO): NO